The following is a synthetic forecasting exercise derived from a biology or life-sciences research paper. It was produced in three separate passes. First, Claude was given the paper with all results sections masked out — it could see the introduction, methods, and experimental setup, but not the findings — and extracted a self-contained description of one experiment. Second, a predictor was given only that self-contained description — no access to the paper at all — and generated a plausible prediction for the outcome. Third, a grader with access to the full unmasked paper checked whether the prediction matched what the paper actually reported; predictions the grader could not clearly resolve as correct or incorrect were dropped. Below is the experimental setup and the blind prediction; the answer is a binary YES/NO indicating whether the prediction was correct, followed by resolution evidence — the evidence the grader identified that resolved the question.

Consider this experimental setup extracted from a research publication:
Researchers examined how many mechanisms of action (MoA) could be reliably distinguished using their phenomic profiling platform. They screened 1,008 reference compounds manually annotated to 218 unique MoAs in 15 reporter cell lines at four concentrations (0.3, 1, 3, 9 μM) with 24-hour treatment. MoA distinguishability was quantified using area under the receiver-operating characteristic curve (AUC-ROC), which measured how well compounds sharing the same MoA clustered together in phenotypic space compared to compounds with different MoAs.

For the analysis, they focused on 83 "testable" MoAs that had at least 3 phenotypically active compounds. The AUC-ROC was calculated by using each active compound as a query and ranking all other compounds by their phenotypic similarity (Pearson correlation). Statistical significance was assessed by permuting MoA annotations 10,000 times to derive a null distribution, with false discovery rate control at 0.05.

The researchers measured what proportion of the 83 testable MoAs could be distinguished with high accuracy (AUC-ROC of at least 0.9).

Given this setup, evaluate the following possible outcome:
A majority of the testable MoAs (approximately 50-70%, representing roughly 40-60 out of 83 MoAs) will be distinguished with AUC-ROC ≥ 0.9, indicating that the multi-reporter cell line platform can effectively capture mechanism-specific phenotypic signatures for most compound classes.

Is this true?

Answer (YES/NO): NO